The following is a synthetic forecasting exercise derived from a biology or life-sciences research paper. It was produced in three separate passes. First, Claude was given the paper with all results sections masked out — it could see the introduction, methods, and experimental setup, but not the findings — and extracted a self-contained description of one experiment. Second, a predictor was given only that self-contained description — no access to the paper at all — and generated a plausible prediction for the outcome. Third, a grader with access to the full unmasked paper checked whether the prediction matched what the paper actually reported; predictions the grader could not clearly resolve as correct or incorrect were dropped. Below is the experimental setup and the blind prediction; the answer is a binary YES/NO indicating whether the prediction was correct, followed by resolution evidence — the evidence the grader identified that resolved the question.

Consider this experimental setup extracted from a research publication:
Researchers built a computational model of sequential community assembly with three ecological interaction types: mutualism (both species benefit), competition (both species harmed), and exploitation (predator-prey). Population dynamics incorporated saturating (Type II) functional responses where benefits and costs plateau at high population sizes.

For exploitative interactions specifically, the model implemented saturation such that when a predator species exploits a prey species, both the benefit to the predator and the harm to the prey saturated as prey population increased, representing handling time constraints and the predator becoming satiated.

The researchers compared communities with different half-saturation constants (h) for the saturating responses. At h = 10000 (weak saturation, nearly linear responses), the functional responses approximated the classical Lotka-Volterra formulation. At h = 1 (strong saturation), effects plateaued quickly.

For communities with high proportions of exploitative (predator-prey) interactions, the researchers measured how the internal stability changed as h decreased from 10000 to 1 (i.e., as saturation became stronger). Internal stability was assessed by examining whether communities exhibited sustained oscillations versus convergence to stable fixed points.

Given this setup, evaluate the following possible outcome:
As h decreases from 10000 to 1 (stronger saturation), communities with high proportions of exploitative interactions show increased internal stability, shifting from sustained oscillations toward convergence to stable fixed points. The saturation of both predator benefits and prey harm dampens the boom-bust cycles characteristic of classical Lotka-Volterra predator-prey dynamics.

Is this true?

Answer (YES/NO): NO